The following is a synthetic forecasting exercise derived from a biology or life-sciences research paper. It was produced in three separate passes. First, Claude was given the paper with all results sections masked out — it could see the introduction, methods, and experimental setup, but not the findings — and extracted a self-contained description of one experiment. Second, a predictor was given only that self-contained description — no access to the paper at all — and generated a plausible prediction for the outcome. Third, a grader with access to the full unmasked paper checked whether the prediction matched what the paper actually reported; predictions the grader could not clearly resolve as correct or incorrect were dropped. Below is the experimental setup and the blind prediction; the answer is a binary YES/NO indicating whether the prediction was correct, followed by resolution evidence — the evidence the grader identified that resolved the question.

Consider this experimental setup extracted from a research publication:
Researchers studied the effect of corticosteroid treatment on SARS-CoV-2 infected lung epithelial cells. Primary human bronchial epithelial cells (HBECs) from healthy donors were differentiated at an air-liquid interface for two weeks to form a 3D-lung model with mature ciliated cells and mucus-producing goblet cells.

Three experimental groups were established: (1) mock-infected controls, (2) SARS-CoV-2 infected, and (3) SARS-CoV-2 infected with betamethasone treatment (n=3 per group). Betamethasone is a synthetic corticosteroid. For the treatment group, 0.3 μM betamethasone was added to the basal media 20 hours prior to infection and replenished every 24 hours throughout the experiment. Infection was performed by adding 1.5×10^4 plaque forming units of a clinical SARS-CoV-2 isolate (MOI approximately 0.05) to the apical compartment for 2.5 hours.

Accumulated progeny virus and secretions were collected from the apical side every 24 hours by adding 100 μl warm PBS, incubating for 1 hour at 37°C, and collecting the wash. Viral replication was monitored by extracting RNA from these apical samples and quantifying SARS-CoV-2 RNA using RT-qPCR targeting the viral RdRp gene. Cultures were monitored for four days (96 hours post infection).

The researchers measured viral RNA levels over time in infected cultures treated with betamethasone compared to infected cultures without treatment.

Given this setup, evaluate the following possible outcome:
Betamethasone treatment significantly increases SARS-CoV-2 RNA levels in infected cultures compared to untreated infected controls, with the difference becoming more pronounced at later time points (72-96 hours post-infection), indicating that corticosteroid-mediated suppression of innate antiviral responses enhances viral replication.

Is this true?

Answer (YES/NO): NO